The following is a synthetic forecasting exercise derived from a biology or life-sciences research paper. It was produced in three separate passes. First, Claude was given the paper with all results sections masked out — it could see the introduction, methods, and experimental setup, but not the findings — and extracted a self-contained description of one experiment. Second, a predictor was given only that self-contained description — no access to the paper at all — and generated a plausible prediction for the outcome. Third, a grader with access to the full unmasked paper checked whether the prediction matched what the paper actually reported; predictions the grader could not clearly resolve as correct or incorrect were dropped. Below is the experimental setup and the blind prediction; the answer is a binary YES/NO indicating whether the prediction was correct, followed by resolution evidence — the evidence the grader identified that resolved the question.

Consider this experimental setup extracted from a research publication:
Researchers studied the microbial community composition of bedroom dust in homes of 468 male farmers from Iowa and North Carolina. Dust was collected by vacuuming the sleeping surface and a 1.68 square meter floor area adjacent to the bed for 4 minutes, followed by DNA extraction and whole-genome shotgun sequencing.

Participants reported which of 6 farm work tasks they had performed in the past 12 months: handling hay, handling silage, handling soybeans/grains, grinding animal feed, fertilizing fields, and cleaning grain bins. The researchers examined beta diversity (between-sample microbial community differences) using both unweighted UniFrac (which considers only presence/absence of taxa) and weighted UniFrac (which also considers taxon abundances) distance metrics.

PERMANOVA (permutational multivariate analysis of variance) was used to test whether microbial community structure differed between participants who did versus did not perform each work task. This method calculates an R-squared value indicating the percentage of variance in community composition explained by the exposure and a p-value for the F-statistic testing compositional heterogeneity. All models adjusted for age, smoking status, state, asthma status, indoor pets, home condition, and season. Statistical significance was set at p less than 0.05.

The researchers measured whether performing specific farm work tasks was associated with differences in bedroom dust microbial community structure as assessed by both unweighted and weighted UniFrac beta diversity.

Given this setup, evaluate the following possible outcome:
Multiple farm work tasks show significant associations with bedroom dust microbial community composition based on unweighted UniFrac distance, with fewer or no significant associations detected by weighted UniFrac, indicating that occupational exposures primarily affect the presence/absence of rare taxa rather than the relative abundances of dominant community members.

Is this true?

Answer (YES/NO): NO